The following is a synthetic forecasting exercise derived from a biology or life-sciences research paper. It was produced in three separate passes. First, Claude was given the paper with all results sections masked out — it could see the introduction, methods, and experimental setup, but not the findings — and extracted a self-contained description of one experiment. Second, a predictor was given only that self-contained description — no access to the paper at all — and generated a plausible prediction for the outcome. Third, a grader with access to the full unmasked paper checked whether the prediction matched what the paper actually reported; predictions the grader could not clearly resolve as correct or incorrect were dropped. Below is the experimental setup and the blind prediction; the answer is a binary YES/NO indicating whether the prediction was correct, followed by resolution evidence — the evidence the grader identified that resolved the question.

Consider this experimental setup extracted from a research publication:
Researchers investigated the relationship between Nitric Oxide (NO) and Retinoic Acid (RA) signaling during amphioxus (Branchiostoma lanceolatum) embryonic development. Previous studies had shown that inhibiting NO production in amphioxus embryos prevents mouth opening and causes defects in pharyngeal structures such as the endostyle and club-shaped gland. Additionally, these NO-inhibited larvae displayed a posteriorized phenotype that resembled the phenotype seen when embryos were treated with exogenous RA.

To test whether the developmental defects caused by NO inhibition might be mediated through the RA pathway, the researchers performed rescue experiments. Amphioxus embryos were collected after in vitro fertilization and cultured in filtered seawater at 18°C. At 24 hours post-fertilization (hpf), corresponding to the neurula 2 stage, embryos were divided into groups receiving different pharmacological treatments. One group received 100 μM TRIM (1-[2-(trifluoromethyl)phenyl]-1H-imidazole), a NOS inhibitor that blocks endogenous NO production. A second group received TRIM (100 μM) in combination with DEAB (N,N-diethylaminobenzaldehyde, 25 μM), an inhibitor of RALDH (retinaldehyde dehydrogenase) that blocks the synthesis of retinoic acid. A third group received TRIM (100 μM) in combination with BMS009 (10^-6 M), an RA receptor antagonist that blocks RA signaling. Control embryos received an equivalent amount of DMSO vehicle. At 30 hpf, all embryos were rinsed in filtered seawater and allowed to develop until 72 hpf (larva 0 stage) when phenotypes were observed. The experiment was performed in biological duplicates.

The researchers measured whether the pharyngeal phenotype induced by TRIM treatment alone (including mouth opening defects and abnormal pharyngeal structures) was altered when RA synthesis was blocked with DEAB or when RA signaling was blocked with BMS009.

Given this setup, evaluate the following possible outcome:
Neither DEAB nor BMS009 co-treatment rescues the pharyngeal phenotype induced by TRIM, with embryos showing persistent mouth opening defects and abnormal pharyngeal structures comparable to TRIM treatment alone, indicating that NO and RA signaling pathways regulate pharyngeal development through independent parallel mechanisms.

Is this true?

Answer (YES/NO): NO